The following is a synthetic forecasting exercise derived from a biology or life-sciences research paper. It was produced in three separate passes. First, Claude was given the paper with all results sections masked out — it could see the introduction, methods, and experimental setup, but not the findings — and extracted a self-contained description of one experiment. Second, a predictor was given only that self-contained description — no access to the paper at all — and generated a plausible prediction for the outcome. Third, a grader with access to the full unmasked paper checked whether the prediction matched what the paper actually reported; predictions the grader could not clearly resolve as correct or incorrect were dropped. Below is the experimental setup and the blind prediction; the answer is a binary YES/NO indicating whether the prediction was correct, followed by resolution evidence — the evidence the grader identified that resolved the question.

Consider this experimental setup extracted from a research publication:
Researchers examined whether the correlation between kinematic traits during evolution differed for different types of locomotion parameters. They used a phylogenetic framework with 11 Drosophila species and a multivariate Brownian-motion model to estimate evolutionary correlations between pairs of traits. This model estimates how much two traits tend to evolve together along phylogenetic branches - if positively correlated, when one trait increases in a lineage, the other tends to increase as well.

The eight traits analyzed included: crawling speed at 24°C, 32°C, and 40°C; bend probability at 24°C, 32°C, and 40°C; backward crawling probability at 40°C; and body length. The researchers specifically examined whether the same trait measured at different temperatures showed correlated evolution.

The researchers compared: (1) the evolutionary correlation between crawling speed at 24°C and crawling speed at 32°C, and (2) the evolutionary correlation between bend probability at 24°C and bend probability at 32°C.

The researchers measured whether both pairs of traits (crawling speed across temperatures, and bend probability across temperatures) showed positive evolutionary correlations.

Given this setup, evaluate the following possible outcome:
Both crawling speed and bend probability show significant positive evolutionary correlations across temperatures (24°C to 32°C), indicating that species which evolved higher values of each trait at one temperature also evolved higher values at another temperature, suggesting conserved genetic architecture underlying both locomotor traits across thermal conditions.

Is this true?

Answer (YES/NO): NO